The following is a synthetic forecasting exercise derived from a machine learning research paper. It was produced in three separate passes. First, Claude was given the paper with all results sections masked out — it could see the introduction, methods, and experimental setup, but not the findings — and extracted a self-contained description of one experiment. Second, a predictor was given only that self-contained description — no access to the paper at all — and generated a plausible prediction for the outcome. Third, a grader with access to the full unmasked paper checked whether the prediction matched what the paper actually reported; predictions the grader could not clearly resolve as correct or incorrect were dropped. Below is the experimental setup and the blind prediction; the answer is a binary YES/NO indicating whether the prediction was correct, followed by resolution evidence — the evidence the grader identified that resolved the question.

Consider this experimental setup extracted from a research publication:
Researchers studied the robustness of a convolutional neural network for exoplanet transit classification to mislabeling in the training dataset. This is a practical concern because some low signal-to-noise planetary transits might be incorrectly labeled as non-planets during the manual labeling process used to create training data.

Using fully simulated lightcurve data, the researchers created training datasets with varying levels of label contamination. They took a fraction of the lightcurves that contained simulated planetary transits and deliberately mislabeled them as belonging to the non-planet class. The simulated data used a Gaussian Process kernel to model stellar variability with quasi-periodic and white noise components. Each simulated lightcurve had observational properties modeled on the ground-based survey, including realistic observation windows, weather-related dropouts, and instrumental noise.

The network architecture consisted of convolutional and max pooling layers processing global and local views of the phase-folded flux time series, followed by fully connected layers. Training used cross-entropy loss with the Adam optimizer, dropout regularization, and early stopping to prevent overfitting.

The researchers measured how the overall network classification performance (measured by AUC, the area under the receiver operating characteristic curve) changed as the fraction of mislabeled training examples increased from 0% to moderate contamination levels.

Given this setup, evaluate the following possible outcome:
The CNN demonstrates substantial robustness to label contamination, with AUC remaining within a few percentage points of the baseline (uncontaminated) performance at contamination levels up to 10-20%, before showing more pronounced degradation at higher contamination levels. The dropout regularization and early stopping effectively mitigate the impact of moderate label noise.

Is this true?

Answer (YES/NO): NO